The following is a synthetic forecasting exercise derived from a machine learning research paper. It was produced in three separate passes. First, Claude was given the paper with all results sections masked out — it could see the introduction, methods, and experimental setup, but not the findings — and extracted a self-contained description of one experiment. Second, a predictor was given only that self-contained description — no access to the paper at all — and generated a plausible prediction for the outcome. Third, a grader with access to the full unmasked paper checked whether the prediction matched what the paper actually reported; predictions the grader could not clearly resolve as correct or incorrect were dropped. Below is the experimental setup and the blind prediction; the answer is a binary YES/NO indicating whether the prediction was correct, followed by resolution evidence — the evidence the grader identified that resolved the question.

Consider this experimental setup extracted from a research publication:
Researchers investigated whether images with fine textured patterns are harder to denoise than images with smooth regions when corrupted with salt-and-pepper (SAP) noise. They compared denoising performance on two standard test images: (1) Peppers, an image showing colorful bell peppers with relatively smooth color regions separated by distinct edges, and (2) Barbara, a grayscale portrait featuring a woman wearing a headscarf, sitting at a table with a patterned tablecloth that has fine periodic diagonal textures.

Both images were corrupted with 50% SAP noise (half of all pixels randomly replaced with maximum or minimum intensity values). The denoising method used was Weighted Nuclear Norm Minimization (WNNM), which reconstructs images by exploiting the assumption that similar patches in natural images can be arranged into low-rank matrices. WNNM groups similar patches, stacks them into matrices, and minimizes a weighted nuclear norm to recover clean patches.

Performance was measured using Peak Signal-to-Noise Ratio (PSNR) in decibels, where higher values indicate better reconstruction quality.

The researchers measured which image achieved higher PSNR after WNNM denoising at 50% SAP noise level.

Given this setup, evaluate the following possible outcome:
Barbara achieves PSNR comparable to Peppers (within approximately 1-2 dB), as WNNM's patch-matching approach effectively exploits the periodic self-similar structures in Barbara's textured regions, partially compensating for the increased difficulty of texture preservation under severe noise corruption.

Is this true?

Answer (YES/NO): YES